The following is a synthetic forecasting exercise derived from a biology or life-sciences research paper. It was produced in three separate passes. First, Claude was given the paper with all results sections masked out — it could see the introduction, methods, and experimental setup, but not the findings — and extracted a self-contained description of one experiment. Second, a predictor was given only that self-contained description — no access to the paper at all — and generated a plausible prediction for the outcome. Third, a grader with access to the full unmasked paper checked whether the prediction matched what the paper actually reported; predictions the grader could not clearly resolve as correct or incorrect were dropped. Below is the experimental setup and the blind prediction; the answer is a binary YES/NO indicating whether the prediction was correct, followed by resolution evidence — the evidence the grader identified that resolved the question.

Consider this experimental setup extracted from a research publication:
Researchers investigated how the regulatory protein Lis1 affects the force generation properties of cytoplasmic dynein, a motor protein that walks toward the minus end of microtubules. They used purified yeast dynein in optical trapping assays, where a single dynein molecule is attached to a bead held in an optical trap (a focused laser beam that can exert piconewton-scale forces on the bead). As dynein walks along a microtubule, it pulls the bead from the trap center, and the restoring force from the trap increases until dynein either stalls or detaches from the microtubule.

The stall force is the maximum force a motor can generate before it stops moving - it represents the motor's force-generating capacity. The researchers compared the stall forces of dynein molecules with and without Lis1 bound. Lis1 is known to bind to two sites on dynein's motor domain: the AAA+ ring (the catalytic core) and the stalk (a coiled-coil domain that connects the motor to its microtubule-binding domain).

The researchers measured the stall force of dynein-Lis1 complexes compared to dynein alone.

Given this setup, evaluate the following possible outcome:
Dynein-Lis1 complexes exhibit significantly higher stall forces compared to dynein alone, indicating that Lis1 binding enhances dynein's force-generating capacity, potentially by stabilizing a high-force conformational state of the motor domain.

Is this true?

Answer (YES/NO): NO